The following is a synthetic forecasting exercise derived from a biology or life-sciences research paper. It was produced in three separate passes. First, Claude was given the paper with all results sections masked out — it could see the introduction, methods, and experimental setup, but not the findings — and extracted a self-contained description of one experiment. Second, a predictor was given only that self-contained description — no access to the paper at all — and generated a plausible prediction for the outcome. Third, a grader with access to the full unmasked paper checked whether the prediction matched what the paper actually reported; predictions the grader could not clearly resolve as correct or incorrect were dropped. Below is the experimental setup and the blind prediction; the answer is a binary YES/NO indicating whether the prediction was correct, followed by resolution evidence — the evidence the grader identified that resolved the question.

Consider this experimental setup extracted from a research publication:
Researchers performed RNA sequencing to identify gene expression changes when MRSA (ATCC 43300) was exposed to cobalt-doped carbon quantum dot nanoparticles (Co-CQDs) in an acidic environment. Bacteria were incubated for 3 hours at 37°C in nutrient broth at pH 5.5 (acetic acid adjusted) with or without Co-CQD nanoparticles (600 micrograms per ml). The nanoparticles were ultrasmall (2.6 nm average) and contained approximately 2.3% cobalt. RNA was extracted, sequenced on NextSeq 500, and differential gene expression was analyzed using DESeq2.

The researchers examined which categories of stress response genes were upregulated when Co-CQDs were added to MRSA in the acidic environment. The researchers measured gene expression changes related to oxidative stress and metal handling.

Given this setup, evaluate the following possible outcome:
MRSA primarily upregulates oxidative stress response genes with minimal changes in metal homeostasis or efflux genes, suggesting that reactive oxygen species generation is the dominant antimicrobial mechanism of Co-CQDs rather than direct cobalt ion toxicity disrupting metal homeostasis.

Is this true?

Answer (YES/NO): NO